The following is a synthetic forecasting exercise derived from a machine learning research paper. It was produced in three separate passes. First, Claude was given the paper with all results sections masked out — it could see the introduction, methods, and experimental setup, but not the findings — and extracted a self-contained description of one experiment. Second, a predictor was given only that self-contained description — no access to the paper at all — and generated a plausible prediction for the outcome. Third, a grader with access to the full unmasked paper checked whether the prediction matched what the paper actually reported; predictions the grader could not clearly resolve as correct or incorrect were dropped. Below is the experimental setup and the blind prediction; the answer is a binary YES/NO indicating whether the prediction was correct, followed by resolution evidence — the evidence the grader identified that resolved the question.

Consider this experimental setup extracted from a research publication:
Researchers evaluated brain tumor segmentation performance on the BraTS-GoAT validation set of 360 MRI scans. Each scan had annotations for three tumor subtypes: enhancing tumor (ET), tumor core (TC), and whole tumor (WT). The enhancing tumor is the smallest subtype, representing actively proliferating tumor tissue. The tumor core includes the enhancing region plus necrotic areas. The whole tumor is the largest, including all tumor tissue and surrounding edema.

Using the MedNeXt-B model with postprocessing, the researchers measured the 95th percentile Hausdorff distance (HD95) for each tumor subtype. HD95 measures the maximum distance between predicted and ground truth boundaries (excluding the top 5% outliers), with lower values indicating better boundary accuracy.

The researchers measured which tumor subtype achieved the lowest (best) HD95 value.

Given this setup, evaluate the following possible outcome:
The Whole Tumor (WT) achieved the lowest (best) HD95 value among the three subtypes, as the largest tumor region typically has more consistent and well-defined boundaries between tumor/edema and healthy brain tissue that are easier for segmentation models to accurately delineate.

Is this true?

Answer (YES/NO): YES